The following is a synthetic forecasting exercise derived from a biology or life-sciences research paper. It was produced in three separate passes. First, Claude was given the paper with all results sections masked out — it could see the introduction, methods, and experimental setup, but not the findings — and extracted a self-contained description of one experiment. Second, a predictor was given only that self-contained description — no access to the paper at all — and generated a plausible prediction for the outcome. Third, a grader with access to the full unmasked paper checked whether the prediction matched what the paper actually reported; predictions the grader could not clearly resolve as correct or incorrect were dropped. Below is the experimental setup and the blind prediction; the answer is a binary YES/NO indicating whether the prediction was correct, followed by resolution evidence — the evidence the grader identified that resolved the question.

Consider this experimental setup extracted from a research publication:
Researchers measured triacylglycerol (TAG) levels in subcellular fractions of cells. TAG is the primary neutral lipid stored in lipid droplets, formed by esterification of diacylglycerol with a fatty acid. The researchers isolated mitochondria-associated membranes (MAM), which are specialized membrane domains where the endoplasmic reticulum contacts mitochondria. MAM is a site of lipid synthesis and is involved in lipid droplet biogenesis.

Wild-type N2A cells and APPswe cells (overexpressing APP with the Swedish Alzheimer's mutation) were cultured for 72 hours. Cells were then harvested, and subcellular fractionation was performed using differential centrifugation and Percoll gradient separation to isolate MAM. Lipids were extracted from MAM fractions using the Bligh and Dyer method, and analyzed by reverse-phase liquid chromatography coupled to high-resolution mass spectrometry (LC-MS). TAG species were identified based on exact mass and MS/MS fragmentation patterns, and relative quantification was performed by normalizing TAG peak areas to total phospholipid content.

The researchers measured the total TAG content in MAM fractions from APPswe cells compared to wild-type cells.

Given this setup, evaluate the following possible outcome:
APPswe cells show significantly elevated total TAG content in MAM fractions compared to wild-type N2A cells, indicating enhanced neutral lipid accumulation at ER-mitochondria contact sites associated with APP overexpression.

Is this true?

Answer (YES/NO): YES